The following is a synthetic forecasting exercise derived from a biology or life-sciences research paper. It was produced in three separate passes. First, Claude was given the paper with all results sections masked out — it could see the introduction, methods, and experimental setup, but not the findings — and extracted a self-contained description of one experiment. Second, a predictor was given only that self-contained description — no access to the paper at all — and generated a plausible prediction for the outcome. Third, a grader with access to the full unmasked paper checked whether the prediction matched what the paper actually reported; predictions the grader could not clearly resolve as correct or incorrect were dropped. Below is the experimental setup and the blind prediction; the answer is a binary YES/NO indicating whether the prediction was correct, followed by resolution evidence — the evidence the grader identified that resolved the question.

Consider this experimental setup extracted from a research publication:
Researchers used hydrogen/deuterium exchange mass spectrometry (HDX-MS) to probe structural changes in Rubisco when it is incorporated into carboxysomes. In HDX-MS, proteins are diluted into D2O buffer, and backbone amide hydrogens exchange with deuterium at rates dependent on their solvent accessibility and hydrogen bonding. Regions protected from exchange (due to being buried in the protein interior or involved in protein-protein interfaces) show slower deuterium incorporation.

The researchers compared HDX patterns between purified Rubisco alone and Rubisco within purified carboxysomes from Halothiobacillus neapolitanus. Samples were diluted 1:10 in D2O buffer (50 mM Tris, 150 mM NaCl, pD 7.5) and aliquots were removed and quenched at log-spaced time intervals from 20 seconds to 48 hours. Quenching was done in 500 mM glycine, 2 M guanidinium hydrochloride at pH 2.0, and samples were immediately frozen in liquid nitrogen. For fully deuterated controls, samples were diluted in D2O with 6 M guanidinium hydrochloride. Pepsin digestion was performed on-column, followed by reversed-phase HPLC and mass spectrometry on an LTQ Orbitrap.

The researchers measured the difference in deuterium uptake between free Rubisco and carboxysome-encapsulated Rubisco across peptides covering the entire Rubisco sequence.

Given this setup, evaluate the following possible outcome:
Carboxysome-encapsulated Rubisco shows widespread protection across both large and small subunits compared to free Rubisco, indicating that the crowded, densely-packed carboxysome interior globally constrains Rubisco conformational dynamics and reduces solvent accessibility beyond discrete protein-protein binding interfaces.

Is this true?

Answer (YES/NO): NO